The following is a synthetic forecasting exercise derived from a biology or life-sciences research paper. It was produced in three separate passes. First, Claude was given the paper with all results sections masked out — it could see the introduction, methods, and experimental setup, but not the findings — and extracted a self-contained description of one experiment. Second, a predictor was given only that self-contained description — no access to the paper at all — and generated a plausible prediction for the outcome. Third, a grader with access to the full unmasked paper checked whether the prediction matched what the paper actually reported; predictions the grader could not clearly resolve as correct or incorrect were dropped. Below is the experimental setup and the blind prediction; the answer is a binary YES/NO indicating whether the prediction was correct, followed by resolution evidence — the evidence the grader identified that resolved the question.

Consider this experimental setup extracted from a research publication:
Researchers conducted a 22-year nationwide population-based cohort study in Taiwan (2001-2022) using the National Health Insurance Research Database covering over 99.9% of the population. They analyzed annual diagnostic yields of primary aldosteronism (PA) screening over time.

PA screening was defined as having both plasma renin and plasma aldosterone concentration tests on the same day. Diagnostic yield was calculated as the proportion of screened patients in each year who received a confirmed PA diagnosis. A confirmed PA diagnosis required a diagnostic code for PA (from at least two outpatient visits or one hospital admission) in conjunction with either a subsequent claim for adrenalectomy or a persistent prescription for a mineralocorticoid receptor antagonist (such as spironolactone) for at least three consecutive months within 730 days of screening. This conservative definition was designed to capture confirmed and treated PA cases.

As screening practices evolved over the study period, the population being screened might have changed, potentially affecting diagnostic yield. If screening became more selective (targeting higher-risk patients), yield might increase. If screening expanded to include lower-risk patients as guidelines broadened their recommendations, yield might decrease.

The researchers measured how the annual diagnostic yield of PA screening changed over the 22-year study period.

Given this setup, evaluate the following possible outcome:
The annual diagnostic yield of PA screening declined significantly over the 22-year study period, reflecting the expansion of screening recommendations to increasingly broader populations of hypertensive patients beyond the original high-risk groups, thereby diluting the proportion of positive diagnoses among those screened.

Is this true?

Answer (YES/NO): YES